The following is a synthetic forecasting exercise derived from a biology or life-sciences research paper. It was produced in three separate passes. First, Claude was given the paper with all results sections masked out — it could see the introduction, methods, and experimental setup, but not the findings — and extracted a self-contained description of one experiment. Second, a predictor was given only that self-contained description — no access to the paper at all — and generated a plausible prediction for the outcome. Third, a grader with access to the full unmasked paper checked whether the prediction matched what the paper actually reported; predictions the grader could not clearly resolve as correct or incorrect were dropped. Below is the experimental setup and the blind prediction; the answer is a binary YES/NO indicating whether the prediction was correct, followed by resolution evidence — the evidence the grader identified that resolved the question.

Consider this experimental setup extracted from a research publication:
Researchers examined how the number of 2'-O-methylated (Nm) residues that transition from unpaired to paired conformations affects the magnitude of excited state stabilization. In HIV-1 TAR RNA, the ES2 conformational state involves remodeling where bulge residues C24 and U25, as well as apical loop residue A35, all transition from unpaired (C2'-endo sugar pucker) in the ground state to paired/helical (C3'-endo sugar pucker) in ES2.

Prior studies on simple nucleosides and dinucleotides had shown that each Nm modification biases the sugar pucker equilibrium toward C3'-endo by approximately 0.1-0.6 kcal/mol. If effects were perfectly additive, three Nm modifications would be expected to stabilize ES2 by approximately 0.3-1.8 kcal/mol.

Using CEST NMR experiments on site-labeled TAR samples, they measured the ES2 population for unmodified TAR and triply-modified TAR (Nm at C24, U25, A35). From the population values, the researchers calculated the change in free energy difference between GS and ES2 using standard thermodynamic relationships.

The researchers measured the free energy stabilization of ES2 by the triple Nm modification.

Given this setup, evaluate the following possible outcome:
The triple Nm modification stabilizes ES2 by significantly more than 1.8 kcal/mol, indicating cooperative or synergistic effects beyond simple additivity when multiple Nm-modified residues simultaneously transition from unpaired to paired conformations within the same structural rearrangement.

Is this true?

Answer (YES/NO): NO